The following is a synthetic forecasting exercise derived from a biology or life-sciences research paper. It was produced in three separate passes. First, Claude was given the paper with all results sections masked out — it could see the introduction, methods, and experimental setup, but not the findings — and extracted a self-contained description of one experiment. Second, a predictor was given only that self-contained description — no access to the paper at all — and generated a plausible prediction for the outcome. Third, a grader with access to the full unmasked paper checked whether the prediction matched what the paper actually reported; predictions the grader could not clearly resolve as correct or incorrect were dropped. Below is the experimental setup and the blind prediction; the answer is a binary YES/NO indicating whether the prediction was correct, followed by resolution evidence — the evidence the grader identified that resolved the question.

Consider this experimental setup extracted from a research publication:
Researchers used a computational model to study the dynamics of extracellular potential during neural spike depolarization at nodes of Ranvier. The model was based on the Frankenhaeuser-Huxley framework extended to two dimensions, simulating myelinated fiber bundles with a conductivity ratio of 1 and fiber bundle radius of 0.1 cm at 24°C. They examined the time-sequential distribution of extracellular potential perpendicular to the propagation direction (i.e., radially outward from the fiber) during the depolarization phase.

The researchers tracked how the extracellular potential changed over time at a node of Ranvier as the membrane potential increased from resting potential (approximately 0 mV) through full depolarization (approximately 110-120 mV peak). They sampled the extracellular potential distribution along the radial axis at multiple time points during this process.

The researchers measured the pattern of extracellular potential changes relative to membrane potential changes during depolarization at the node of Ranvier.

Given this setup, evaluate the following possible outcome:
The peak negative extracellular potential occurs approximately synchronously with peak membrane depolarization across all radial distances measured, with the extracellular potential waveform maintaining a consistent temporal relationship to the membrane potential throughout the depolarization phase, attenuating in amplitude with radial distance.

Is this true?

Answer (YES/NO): NO